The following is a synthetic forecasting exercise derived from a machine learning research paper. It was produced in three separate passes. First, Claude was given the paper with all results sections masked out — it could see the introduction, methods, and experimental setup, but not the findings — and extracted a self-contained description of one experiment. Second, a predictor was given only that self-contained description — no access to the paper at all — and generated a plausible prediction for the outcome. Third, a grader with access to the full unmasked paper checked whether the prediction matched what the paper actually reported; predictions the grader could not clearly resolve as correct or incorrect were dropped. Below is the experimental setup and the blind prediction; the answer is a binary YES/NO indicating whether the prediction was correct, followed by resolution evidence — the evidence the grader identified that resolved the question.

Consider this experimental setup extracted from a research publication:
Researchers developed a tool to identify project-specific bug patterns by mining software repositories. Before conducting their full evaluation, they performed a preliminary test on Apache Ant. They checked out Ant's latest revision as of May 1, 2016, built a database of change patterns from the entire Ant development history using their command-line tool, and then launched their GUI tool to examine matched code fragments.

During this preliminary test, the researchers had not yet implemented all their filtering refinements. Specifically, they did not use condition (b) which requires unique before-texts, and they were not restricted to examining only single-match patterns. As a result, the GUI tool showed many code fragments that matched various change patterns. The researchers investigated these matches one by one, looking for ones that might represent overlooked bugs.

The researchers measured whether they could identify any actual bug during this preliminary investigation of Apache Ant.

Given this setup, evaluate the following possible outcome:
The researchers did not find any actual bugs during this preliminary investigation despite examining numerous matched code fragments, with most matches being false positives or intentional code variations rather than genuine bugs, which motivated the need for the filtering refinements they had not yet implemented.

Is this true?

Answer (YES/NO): NO